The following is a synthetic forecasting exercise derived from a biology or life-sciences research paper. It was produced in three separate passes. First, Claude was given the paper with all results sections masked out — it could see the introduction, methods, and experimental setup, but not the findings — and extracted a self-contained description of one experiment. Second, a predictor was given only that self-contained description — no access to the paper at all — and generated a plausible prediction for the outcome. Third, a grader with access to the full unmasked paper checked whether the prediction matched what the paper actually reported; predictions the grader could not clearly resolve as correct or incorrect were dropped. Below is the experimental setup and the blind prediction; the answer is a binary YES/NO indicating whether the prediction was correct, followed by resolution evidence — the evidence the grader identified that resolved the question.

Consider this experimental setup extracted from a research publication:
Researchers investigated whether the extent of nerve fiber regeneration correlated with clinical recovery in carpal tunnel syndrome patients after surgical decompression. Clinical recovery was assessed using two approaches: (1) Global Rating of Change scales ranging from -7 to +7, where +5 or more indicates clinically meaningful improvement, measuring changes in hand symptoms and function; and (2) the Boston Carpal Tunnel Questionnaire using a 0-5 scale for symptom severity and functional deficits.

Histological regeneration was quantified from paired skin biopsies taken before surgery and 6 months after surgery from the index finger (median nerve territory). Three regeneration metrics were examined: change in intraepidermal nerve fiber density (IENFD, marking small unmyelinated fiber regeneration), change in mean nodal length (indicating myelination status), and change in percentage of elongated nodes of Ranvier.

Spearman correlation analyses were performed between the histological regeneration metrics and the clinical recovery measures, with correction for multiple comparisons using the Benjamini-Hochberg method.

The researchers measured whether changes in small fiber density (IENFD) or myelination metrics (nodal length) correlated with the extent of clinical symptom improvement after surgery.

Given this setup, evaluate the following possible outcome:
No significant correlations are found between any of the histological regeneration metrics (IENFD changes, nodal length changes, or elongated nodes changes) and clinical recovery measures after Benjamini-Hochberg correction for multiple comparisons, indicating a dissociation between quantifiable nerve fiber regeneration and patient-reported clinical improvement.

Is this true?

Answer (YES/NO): NO